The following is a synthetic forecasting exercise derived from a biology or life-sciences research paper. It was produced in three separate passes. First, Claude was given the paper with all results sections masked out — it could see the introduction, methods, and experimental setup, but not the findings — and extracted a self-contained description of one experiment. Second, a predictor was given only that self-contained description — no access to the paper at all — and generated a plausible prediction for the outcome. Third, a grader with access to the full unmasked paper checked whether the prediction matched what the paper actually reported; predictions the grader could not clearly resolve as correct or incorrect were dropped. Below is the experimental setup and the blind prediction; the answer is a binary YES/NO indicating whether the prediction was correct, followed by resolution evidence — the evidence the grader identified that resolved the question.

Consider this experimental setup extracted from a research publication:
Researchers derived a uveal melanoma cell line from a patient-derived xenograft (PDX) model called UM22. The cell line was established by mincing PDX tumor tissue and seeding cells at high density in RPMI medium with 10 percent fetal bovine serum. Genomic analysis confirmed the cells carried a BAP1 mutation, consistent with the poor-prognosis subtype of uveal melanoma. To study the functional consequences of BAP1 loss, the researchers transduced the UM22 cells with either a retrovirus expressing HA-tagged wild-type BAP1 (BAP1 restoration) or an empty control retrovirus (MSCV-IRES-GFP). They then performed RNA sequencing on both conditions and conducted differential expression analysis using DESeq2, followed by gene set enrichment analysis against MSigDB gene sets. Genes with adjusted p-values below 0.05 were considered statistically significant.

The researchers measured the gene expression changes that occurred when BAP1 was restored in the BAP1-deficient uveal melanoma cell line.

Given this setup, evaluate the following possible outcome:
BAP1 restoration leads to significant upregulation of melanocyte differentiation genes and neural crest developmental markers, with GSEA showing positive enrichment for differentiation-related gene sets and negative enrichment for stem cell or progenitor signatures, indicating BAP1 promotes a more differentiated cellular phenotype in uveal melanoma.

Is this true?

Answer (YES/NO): NO